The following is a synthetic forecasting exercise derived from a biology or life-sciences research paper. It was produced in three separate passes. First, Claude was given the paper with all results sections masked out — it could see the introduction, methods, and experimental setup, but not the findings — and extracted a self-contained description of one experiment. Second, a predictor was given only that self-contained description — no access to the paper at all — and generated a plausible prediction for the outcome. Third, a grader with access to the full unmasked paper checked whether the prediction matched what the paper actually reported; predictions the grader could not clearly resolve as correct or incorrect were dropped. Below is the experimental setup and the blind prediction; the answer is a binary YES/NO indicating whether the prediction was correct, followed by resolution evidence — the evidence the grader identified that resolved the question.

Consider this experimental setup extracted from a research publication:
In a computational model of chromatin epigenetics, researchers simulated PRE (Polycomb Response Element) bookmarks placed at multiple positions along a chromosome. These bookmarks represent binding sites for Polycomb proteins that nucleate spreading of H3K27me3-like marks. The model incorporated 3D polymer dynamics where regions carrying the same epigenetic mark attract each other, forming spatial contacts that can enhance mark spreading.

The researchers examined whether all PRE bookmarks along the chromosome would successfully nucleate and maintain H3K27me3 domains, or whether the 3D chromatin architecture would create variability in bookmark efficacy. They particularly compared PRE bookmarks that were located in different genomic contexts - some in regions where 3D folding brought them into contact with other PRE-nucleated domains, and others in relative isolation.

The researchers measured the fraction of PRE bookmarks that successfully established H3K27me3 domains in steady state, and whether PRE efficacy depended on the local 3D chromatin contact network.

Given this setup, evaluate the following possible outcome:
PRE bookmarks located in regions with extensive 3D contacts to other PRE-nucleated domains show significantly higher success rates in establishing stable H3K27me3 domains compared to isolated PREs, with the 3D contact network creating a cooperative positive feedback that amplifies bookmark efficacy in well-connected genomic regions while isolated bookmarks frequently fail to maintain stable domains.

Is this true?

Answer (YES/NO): YES